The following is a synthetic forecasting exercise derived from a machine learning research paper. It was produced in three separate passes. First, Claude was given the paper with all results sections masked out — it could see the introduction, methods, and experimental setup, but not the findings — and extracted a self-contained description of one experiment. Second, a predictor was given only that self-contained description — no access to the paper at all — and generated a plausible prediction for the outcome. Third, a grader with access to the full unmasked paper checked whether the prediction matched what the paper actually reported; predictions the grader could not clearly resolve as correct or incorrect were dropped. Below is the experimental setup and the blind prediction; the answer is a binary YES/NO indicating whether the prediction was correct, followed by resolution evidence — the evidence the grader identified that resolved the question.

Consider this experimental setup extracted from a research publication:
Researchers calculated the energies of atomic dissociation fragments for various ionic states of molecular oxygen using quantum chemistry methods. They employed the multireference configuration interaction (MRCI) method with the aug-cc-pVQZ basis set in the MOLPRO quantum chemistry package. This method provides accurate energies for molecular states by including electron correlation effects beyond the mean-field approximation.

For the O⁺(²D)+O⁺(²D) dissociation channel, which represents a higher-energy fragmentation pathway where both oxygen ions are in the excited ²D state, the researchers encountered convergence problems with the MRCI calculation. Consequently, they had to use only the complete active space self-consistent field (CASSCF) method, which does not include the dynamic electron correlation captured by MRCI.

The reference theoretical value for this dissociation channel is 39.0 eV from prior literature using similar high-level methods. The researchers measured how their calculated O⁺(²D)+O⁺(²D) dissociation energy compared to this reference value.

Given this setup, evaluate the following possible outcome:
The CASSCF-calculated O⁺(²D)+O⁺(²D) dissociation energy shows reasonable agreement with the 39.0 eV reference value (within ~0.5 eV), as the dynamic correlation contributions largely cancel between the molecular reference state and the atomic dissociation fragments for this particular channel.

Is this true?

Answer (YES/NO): NO